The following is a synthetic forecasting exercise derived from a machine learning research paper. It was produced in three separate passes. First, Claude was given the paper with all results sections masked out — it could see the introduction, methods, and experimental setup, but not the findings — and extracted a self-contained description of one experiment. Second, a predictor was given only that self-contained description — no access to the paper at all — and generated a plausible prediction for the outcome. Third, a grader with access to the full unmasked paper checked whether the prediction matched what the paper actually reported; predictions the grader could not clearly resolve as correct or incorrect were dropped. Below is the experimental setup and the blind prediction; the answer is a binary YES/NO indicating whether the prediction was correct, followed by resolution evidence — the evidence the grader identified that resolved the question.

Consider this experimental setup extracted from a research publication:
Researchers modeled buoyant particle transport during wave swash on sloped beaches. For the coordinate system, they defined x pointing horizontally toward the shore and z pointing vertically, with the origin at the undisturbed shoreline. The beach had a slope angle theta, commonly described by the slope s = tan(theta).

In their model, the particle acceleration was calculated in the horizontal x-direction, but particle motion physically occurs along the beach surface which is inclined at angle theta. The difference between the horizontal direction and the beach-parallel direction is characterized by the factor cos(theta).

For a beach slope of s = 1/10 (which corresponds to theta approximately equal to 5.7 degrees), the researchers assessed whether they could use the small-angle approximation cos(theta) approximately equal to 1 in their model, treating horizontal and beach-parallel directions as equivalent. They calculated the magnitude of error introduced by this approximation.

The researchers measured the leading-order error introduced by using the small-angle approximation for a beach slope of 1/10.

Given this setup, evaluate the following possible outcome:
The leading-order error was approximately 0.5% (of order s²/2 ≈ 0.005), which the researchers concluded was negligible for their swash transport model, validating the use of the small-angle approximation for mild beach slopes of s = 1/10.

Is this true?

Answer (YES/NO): YES